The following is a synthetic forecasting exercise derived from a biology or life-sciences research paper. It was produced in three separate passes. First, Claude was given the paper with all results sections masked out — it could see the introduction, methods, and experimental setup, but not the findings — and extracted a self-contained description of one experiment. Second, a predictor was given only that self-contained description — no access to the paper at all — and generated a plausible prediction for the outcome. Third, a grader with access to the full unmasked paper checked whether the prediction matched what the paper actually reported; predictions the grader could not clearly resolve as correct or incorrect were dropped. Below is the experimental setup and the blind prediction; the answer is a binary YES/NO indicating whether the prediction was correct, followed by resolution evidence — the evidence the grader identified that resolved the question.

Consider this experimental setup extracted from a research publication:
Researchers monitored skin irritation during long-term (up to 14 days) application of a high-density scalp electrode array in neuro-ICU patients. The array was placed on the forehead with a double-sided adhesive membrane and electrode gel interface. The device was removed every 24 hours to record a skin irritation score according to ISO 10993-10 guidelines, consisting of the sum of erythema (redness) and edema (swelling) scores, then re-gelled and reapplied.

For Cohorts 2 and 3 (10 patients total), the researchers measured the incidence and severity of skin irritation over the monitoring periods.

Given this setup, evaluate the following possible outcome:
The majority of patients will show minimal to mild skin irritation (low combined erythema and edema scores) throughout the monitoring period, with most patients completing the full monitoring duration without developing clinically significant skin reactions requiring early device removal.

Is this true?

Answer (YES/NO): YES